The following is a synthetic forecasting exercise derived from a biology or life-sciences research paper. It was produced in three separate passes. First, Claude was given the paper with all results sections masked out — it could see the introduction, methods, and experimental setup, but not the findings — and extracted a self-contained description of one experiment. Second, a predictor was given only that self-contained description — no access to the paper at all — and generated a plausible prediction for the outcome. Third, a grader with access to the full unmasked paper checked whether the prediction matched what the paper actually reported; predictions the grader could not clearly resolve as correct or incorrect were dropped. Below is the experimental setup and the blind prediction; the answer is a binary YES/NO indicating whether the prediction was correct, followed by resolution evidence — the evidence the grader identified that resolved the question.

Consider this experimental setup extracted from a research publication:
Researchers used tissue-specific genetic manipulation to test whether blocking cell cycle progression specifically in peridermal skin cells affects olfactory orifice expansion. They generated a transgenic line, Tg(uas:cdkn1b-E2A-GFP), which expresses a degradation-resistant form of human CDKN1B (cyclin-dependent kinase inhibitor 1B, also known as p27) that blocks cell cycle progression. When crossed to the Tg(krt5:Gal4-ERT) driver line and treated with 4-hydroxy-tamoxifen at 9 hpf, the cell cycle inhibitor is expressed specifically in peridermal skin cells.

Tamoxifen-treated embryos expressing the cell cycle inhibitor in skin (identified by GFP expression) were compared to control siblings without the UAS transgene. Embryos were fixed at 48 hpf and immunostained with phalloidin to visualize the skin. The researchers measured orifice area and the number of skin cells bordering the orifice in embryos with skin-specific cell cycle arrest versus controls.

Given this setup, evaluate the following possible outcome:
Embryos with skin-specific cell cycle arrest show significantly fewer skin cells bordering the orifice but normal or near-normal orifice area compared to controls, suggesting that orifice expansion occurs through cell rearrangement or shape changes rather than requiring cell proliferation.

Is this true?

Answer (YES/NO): YES